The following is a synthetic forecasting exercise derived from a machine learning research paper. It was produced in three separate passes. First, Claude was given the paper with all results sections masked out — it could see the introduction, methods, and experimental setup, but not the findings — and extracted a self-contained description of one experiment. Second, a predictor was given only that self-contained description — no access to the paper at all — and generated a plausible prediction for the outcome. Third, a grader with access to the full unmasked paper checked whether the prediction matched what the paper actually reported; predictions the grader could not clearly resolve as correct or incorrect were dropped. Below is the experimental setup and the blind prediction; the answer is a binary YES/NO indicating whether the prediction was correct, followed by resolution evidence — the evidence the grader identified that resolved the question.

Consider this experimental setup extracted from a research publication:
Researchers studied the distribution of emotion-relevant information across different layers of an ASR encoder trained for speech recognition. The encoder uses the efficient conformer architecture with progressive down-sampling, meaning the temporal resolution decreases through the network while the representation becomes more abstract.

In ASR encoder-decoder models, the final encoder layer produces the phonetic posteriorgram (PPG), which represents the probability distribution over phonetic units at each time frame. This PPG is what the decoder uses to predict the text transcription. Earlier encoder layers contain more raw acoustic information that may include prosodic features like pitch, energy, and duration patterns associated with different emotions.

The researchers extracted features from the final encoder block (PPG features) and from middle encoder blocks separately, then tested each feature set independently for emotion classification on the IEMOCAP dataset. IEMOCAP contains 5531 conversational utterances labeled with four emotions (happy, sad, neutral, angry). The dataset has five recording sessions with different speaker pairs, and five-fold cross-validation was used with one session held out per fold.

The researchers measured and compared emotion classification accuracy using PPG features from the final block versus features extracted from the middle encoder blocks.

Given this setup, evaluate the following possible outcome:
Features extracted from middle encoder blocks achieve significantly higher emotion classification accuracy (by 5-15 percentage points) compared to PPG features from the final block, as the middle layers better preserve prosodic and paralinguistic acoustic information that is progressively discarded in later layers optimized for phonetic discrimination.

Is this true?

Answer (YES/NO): NO